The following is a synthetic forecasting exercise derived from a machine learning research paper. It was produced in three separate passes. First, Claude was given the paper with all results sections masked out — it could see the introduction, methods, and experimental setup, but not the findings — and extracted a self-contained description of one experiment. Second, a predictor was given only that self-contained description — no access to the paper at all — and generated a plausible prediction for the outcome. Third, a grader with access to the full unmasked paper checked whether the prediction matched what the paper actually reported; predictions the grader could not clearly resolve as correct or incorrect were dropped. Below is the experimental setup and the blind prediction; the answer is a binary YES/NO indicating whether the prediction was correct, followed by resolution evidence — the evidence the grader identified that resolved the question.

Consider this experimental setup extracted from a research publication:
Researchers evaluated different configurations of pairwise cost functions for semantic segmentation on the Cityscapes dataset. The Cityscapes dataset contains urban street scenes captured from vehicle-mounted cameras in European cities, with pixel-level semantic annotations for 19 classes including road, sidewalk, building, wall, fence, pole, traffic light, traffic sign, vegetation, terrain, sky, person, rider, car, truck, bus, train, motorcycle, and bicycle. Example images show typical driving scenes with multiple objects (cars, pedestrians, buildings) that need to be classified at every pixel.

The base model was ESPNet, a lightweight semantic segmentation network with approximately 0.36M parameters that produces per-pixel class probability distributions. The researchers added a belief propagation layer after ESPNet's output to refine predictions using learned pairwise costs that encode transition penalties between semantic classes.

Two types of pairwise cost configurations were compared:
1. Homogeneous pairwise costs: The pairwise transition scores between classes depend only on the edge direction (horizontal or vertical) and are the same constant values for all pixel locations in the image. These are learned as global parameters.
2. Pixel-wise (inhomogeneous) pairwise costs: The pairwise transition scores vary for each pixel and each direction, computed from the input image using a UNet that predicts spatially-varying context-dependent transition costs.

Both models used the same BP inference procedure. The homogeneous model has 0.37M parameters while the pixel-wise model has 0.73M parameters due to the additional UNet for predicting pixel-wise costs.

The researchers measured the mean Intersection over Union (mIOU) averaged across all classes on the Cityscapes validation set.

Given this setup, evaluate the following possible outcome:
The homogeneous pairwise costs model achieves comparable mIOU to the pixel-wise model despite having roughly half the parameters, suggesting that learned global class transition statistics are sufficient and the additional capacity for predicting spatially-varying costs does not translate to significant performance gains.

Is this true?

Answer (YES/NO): NO